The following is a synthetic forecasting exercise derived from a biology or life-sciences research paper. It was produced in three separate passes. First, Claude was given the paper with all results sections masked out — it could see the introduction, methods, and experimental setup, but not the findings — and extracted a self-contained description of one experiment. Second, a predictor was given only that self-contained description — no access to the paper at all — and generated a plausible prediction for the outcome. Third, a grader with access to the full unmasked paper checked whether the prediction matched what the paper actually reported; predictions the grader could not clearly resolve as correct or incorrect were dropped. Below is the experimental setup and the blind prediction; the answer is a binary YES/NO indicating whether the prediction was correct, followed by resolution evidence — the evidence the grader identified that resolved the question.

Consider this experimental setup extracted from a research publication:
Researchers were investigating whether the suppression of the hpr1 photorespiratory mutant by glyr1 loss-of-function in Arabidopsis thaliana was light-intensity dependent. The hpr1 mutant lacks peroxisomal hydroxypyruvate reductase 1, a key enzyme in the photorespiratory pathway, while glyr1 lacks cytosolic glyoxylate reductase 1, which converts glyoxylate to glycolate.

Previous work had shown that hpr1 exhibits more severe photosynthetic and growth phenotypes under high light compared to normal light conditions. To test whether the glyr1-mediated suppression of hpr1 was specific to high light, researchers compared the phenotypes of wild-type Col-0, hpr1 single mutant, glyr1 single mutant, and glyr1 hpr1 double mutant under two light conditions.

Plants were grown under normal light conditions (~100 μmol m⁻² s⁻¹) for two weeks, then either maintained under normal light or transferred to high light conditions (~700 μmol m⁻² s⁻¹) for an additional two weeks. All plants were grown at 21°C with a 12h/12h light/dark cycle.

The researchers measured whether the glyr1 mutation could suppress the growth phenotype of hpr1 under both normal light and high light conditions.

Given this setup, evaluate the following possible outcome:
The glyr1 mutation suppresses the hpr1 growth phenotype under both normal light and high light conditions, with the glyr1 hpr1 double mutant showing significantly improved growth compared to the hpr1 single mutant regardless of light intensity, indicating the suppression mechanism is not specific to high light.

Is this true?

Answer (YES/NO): NO